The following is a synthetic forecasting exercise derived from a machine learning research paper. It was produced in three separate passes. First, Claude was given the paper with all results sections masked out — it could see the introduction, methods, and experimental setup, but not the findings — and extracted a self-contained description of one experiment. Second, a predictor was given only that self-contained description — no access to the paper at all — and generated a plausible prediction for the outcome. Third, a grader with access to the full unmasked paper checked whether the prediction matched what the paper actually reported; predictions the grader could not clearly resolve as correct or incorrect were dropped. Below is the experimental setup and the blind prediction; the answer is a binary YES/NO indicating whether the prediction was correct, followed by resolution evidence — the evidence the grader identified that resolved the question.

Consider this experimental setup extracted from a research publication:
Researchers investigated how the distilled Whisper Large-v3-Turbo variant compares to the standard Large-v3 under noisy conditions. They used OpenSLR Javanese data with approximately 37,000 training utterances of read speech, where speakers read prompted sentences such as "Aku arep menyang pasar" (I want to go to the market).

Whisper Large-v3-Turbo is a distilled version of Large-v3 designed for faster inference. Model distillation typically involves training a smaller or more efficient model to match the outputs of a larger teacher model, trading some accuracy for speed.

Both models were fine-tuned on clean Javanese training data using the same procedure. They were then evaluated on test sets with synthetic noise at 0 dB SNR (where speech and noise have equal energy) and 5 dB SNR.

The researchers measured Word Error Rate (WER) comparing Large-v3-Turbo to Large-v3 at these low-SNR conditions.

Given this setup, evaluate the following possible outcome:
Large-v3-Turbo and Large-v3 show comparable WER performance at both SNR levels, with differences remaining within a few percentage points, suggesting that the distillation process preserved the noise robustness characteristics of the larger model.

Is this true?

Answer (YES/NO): NO